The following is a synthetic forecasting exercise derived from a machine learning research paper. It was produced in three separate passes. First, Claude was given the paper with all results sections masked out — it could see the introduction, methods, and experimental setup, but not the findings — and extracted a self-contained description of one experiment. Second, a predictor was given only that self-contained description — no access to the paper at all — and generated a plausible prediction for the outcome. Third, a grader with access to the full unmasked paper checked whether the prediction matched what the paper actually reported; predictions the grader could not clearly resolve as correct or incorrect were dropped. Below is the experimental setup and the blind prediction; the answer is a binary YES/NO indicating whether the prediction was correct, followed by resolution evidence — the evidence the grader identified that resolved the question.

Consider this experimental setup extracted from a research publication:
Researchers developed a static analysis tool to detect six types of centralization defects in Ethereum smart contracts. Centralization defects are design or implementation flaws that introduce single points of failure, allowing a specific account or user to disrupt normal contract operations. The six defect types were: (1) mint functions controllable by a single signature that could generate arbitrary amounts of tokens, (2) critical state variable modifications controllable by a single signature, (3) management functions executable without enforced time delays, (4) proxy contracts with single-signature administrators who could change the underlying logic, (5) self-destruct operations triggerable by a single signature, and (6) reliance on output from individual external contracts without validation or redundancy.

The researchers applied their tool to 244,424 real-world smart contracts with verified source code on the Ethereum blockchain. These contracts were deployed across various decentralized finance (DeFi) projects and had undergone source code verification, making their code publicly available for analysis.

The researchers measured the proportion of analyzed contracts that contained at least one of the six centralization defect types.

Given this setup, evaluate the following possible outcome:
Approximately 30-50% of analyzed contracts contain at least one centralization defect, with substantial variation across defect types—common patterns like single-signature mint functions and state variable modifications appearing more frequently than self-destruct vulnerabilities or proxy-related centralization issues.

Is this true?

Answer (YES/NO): YES